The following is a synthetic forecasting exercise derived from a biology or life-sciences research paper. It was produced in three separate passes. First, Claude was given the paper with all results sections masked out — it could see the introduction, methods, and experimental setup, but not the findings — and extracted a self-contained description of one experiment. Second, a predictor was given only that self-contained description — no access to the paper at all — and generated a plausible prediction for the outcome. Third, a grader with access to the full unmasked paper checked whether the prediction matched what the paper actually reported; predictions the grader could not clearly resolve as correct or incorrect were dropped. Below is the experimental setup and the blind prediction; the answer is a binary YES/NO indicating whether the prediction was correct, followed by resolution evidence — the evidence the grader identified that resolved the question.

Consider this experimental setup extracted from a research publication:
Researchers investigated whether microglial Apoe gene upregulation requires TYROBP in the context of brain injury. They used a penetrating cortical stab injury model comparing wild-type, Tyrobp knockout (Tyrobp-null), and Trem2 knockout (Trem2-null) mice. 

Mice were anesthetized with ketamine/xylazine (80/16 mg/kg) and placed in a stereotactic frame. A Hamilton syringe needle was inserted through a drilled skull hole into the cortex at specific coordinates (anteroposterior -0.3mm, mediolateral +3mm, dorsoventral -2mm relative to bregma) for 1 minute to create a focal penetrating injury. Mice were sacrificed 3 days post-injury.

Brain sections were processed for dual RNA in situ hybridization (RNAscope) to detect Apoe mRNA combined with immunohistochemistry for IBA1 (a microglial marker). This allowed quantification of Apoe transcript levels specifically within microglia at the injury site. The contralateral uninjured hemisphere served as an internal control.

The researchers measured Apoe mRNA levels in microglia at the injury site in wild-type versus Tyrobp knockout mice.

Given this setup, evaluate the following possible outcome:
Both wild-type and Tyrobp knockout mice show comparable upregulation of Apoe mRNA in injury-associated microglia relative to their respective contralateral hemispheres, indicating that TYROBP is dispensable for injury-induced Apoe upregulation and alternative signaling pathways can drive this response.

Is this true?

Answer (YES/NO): NO